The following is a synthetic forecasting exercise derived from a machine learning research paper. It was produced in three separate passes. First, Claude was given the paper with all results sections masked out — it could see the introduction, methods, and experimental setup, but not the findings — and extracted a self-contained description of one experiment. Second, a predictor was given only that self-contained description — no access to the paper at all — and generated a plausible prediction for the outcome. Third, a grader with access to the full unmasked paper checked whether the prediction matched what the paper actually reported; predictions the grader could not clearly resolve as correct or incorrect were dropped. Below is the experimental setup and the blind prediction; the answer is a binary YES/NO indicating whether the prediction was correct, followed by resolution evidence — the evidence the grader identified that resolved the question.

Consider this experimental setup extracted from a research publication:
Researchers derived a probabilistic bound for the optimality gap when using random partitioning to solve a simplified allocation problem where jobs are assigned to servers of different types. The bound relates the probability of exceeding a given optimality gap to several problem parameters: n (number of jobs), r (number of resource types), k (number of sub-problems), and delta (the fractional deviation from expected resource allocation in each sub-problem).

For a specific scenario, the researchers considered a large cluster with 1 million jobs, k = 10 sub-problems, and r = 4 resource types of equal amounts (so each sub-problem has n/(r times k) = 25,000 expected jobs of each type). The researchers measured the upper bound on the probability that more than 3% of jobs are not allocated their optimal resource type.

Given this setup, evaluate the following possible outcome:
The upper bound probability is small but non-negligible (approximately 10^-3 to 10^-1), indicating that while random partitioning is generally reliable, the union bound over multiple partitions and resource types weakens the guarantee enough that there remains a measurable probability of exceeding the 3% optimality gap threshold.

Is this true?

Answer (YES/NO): NO